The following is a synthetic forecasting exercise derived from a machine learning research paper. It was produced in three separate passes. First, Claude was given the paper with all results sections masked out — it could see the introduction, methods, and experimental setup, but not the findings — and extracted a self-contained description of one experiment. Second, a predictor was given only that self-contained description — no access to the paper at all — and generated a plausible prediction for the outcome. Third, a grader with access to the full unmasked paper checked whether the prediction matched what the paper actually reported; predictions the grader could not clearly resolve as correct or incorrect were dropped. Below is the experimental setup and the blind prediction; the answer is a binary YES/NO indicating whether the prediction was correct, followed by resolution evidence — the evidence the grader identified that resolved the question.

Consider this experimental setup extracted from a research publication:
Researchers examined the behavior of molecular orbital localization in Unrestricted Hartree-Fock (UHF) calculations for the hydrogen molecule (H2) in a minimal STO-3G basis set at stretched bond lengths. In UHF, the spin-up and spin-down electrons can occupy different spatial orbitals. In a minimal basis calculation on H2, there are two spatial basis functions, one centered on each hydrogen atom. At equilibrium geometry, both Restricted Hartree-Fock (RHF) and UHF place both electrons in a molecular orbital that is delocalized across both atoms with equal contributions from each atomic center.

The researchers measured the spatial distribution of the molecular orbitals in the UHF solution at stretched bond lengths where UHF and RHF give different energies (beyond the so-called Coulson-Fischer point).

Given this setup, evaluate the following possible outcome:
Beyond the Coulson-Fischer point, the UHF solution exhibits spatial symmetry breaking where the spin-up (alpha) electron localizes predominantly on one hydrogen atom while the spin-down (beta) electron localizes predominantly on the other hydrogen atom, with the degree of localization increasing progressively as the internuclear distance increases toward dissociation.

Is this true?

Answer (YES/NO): YES